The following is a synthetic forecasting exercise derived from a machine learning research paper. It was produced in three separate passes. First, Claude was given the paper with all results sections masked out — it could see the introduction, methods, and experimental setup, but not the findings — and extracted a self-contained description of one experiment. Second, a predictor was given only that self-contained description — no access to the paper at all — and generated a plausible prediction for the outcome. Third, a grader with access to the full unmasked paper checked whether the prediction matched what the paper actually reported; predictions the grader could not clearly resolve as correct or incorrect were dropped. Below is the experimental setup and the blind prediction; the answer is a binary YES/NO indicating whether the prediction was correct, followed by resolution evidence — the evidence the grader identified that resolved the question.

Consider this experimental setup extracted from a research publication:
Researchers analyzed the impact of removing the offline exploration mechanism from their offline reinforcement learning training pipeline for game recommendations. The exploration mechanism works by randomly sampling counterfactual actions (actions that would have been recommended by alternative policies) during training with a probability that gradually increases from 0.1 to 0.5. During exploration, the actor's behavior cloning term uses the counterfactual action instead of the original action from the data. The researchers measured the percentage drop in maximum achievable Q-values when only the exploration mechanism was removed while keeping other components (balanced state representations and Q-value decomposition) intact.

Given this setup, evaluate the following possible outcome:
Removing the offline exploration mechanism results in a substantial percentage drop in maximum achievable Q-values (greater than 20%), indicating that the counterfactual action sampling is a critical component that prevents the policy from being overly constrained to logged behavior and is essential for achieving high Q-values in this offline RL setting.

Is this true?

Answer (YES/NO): NO